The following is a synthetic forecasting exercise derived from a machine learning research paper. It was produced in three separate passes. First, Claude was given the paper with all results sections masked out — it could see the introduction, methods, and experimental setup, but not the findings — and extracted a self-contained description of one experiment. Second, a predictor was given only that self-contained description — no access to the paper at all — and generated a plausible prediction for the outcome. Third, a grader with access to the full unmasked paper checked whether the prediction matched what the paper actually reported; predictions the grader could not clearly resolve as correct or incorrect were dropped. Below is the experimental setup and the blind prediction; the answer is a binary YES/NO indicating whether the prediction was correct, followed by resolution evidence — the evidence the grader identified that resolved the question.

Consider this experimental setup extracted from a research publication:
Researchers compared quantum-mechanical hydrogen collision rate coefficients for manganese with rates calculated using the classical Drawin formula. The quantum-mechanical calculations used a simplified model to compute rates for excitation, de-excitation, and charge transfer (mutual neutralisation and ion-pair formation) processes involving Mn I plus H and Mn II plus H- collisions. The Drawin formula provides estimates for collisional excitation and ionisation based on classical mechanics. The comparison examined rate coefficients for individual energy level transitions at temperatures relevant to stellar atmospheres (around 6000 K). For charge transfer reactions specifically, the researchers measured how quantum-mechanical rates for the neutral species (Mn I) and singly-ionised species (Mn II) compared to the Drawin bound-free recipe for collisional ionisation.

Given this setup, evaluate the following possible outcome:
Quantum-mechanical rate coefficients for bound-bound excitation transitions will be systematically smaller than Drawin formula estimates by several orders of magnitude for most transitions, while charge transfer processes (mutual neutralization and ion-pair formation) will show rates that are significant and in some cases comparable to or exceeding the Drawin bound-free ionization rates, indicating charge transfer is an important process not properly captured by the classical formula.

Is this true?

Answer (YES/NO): NO